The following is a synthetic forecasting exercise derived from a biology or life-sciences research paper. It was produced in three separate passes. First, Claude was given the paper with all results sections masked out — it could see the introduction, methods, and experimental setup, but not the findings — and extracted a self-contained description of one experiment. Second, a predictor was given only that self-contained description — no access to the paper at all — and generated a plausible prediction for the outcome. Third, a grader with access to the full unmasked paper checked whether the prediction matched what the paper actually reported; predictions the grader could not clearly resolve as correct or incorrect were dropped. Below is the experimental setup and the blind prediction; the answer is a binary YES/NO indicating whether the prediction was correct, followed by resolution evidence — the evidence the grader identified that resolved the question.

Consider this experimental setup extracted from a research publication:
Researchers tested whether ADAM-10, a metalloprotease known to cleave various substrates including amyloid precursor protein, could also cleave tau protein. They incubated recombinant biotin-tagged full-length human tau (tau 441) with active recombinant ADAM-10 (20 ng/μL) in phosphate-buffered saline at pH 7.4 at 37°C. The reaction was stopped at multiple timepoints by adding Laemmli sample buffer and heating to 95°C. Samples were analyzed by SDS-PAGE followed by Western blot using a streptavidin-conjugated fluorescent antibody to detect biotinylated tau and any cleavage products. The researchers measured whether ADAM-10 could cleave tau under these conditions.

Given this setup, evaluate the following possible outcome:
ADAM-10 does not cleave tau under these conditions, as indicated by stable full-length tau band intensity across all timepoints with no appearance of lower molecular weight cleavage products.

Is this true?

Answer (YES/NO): NO